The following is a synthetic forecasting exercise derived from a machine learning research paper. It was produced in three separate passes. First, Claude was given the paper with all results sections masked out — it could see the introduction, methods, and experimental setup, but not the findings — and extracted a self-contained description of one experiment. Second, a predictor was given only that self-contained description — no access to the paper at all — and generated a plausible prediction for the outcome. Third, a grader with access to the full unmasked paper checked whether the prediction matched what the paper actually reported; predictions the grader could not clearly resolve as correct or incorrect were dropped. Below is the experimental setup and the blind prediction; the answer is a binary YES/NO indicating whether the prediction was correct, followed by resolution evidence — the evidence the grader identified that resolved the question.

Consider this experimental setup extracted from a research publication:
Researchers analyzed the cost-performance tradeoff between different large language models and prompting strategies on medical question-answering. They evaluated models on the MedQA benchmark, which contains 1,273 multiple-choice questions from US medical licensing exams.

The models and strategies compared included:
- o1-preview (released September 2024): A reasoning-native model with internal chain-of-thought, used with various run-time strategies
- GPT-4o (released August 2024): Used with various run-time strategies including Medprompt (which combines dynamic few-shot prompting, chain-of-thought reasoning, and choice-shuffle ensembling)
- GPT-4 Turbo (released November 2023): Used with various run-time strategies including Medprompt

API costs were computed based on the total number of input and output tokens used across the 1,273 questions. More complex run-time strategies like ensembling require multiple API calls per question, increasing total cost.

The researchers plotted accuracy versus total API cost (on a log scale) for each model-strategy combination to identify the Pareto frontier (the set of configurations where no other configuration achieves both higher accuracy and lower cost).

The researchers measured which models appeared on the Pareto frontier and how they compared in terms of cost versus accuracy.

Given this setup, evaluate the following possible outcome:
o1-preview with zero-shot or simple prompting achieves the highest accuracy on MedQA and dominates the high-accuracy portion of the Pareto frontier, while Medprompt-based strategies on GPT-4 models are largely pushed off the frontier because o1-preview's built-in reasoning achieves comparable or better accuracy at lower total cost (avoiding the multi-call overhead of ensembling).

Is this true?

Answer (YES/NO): NO